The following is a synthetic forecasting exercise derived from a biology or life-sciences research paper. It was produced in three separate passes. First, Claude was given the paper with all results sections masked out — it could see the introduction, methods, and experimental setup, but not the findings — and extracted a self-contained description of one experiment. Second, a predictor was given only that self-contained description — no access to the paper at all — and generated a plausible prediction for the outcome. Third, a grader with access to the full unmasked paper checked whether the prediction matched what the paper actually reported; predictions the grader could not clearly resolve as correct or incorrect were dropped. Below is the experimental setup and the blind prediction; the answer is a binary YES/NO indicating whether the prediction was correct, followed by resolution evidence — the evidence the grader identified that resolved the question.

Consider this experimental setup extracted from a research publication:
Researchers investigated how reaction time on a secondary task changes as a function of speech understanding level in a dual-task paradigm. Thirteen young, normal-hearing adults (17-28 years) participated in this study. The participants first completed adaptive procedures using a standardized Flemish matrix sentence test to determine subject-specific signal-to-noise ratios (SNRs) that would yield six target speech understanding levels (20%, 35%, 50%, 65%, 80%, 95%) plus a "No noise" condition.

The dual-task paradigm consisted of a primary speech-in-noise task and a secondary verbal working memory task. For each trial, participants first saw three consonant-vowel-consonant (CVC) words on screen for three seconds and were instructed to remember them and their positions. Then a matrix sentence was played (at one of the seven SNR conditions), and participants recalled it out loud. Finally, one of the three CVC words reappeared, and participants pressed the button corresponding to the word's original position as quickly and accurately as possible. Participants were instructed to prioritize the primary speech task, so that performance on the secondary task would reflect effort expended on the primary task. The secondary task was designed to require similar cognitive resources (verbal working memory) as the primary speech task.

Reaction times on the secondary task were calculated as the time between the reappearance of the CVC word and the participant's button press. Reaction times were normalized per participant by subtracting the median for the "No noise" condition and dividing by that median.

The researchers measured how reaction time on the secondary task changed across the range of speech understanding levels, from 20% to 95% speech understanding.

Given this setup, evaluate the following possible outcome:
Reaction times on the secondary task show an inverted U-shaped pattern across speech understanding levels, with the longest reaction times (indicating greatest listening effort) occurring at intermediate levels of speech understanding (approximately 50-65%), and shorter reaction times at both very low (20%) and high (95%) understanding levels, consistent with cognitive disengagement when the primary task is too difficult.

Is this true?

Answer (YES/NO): NO